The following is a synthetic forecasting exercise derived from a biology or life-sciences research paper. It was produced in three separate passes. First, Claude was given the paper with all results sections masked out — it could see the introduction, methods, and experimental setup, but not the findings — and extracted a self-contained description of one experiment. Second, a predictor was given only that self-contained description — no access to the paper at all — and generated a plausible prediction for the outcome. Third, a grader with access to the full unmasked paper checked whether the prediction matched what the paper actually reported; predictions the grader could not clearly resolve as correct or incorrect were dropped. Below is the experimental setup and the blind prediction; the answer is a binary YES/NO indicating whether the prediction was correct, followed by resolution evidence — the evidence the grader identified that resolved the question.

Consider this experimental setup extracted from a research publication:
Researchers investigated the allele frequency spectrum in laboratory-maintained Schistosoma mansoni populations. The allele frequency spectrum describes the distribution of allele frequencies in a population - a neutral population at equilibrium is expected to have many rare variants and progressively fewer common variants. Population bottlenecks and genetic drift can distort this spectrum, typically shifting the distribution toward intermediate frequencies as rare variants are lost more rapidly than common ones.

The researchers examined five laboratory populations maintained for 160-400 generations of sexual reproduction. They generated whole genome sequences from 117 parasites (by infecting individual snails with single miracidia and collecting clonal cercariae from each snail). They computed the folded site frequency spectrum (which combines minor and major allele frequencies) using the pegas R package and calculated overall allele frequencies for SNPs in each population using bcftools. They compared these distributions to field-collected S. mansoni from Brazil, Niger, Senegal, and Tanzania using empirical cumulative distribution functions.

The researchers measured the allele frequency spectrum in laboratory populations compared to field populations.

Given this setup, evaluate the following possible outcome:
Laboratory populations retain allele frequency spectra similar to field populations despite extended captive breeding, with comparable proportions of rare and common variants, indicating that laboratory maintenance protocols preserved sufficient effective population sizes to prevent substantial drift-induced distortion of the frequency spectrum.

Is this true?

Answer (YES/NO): NO